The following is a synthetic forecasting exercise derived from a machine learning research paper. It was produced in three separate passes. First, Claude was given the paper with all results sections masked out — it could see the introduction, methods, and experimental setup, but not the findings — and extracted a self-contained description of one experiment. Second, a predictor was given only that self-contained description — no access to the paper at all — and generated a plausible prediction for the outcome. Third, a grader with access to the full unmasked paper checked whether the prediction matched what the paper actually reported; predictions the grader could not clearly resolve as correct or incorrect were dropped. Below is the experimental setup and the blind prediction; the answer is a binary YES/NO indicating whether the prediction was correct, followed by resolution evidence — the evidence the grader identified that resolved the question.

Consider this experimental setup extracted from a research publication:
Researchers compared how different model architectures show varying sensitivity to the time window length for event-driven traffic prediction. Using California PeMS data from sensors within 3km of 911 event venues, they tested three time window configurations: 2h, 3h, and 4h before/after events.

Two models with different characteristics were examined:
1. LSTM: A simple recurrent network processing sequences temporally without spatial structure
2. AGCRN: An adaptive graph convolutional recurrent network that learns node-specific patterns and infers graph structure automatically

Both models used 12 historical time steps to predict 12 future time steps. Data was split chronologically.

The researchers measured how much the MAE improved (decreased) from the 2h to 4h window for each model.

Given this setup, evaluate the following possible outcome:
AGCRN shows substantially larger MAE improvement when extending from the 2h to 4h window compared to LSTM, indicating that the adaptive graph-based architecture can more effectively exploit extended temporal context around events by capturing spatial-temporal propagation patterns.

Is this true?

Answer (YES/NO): NO